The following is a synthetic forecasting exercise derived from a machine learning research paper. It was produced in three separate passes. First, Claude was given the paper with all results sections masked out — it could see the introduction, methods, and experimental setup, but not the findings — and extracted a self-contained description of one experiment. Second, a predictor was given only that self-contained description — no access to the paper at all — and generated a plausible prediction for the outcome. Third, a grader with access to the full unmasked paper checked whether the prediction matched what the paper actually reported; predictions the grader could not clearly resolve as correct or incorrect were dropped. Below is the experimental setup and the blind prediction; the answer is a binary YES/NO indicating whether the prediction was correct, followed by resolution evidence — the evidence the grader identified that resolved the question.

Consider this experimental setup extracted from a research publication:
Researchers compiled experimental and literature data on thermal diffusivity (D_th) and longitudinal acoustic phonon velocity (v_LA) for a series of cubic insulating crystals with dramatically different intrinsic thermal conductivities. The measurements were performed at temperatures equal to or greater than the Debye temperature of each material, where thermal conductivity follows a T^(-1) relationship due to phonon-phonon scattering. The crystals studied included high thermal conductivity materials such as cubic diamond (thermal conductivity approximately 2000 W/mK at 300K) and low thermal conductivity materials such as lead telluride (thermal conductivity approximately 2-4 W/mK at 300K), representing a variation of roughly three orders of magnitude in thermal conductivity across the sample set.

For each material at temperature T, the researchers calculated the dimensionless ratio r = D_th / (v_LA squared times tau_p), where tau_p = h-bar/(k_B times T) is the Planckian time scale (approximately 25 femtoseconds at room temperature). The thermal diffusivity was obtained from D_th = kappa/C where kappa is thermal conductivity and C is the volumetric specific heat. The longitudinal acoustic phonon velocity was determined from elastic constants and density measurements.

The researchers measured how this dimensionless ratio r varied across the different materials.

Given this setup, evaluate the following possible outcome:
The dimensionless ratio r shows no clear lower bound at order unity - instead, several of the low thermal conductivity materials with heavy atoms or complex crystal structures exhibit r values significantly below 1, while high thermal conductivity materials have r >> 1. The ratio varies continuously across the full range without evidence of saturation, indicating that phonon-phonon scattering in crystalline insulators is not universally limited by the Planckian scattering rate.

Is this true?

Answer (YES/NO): NO